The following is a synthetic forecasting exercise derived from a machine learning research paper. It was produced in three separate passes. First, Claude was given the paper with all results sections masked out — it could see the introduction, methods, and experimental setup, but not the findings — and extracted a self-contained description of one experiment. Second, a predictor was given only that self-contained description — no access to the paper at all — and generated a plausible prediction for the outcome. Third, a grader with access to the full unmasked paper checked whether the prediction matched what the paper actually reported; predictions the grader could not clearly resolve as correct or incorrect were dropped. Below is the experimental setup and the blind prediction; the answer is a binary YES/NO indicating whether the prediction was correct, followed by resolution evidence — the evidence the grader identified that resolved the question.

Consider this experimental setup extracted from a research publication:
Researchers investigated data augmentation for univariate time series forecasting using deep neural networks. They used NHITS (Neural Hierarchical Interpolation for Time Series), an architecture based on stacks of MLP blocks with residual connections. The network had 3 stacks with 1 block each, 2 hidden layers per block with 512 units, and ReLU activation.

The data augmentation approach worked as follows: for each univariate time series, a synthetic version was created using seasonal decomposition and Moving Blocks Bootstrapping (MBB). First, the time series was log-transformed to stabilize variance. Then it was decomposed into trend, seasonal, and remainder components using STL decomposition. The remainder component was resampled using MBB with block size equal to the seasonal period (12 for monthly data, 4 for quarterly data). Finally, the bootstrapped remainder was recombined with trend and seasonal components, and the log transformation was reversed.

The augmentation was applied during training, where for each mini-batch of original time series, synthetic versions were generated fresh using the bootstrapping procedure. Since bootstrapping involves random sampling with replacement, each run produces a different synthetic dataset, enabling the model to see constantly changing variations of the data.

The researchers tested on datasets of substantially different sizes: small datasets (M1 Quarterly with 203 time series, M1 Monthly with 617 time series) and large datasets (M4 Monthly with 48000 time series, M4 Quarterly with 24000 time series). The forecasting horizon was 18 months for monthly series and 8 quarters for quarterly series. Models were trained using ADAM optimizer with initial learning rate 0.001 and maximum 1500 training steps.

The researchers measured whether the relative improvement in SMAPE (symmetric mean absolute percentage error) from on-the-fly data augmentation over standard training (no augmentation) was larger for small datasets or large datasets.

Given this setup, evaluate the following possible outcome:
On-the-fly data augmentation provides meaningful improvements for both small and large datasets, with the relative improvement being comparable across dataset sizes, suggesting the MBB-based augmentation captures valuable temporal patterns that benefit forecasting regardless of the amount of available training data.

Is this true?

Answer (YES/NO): NO